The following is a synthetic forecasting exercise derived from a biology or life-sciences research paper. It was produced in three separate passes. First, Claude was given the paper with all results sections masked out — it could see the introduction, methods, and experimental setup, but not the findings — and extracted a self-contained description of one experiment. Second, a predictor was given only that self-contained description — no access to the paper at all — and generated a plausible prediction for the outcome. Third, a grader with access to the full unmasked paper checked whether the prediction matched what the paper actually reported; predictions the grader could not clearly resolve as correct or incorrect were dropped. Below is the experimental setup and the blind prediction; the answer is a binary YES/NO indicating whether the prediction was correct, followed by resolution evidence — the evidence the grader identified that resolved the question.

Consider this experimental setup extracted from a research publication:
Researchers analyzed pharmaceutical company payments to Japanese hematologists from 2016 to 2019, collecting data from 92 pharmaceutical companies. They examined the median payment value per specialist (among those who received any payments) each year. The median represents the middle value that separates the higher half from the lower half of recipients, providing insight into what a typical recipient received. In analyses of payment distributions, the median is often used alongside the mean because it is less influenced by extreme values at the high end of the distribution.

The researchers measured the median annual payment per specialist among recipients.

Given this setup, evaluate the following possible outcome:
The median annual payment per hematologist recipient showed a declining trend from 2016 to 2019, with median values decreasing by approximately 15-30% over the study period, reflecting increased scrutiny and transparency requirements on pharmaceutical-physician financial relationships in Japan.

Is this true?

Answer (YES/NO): NO